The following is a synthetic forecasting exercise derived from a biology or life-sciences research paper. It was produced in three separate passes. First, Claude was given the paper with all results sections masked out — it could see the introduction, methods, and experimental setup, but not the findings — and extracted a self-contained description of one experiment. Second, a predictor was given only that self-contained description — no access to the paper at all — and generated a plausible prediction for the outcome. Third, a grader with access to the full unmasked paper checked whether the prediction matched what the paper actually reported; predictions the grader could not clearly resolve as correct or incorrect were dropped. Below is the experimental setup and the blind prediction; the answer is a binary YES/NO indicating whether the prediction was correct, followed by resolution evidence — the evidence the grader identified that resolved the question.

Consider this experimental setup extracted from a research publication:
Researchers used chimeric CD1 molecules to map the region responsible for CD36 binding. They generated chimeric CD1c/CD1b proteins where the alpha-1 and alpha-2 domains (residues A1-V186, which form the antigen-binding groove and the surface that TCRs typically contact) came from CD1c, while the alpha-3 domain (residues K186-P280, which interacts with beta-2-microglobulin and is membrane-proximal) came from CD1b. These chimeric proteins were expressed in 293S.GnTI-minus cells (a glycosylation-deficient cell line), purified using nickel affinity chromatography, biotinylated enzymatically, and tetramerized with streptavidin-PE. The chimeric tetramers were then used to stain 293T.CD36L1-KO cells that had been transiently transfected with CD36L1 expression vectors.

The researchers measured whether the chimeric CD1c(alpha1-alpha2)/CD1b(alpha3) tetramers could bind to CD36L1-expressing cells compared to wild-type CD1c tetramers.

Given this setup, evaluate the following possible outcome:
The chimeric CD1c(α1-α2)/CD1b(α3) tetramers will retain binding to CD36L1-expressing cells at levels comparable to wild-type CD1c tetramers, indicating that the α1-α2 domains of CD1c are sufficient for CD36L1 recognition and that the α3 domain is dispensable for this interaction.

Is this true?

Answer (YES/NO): YES